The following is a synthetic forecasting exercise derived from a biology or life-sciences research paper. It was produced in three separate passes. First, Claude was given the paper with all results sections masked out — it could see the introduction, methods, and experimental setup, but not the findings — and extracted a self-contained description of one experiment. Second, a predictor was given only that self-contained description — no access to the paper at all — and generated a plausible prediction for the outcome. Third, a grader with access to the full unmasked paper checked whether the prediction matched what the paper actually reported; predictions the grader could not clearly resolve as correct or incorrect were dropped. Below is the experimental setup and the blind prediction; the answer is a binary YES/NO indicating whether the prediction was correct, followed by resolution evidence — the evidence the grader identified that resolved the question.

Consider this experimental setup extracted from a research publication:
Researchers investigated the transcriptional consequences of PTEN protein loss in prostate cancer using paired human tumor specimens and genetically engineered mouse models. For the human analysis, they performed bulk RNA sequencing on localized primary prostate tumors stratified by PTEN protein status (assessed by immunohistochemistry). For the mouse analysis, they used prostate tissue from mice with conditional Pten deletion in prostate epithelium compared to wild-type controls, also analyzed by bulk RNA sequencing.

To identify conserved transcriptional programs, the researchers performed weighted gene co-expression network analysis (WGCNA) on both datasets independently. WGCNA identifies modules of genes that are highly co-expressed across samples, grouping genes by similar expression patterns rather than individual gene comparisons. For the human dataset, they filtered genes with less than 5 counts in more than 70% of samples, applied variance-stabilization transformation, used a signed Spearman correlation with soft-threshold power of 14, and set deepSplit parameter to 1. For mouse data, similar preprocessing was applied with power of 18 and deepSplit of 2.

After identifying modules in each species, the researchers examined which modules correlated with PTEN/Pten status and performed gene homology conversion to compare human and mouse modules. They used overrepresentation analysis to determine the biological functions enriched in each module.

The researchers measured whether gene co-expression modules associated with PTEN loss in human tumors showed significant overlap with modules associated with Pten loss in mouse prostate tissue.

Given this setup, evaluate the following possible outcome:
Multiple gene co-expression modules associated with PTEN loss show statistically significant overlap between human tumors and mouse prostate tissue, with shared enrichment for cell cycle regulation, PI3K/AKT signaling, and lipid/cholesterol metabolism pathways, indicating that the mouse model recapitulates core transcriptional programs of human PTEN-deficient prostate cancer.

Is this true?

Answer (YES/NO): NO